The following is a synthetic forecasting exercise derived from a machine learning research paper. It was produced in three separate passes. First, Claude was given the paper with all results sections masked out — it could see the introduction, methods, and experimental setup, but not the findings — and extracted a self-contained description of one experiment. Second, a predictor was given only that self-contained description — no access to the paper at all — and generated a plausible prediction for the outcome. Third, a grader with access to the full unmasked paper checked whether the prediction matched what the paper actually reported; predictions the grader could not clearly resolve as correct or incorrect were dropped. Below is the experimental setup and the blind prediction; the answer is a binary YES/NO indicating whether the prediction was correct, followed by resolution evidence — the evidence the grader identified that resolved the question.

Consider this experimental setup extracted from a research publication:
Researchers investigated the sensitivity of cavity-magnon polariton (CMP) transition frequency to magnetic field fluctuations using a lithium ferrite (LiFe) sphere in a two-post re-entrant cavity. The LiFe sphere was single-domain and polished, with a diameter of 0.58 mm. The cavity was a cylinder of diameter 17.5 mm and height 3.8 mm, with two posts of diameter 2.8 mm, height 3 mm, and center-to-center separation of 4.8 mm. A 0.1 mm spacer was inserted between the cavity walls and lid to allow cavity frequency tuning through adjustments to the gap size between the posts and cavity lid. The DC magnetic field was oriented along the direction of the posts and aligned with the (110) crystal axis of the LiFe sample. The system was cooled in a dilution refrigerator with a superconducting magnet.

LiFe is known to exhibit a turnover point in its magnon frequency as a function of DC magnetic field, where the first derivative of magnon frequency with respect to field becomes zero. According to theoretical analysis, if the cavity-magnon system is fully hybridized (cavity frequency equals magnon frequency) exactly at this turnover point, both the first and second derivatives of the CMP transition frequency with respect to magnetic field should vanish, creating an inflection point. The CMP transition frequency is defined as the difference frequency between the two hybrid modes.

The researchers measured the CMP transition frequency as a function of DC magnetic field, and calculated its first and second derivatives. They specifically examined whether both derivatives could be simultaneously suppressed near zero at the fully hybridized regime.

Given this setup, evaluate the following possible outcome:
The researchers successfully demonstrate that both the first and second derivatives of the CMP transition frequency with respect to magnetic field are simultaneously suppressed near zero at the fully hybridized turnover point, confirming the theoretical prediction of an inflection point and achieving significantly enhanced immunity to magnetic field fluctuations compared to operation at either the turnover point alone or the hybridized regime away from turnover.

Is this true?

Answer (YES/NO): YES